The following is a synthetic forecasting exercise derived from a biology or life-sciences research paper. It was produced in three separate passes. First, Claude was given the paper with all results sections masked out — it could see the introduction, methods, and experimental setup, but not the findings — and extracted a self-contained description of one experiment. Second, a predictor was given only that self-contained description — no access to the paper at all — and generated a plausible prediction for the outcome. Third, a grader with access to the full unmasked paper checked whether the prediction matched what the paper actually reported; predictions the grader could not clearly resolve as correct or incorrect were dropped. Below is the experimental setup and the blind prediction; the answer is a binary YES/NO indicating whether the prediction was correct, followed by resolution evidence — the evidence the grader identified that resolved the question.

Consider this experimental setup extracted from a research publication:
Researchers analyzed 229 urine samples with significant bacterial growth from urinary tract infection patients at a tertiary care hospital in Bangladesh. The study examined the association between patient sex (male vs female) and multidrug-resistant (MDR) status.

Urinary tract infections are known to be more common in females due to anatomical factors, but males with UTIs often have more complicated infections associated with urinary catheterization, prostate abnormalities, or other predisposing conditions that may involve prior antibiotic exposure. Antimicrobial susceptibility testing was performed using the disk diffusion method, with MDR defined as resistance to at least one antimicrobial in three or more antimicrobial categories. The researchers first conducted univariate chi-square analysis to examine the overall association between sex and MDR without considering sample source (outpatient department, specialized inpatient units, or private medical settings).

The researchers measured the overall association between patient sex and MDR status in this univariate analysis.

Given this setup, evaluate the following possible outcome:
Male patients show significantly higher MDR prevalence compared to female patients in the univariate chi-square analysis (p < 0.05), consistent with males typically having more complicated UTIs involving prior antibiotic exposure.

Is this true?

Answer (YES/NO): YES